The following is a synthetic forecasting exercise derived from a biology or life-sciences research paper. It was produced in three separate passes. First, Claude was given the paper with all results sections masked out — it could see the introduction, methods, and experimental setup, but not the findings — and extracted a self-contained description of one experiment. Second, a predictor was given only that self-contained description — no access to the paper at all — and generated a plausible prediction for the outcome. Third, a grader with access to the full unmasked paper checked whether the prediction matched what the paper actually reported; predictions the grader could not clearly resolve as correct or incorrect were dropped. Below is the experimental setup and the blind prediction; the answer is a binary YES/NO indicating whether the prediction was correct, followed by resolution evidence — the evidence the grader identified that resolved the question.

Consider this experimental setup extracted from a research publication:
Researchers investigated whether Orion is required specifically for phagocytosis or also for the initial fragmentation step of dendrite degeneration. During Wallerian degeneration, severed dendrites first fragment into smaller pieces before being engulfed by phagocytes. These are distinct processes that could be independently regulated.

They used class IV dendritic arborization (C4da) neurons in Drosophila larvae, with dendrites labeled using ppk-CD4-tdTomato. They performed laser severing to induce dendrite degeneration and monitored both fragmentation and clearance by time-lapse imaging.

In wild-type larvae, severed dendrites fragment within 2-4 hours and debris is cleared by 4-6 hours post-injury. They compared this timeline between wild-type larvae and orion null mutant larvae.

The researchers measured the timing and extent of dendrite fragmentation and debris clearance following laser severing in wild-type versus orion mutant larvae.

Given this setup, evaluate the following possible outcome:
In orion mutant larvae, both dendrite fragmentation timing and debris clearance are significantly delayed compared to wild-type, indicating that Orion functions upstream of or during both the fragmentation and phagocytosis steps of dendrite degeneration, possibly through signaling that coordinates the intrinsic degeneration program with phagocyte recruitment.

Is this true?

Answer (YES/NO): NO